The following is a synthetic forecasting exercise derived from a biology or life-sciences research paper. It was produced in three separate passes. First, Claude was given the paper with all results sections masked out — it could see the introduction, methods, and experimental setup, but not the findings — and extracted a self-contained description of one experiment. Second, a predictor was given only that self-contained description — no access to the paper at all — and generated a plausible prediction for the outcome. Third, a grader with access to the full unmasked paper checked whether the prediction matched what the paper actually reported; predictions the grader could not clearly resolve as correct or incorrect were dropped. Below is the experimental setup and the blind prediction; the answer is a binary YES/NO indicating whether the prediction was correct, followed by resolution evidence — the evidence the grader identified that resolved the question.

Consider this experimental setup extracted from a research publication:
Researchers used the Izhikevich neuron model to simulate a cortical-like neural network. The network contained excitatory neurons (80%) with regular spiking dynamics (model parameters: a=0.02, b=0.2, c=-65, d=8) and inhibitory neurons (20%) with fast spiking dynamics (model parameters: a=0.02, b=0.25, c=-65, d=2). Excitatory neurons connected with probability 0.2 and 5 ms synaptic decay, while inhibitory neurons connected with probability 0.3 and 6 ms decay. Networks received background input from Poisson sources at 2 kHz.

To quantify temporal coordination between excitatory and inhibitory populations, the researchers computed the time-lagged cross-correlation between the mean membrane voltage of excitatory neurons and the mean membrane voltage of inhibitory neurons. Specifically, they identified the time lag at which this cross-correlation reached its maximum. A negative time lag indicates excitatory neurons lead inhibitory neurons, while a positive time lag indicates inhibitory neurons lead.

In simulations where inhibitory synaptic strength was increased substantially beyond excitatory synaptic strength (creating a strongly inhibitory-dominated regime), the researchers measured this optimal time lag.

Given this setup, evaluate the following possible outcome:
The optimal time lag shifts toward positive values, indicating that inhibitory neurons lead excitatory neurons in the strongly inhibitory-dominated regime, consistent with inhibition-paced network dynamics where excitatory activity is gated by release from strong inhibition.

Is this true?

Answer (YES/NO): YES